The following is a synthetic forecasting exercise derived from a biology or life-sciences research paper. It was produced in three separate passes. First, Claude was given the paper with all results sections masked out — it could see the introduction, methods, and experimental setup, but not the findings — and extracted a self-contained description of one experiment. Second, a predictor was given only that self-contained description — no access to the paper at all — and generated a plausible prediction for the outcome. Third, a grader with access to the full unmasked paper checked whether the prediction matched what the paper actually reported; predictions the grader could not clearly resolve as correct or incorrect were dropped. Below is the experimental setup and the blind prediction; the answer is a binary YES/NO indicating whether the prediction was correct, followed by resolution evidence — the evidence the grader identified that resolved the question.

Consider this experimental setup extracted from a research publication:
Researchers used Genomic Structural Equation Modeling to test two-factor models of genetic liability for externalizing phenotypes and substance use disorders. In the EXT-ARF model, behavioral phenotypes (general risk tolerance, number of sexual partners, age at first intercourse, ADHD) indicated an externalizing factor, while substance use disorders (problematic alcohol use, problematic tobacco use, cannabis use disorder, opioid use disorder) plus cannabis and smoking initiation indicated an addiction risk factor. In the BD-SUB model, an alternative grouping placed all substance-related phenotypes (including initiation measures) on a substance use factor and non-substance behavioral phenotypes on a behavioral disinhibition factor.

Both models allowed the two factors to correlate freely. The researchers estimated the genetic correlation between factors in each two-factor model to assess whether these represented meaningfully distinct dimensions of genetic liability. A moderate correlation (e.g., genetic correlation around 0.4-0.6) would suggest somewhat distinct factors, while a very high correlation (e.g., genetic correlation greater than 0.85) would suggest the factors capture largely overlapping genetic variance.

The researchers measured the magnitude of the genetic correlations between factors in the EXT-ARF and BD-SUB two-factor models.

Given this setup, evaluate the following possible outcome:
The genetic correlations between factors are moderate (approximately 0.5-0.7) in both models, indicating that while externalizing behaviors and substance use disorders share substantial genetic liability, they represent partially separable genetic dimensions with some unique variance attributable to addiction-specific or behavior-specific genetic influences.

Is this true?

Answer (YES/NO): NO